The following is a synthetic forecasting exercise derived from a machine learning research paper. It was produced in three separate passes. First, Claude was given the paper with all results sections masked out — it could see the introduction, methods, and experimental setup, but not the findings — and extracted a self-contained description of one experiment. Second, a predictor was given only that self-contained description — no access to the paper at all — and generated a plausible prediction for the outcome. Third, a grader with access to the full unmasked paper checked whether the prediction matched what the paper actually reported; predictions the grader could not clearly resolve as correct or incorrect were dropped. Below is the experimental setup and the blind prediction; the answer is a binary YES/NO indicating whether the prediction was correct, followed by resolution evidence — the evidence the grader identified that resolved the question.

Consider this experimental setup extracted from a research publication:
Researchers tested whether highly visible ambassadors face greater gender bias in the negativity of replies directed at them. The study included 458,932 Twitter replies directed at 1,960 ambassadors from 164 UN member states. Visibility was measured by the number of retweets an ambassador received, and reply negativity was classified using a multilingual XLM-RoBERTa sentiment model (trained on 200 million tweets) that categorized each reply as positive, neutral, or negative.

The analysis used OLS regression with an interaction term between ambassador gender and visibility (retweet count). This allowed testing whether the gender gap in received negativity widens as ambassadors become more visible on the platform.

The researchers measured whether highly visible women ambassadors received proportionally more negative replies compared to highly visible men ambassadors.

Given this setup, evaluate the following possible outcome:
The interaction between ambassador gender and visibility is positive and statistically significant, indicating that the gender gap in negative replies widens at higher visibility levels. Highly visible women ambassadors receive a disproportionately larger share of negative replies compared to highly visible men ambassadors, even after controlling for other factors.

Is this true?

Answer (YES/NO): NO